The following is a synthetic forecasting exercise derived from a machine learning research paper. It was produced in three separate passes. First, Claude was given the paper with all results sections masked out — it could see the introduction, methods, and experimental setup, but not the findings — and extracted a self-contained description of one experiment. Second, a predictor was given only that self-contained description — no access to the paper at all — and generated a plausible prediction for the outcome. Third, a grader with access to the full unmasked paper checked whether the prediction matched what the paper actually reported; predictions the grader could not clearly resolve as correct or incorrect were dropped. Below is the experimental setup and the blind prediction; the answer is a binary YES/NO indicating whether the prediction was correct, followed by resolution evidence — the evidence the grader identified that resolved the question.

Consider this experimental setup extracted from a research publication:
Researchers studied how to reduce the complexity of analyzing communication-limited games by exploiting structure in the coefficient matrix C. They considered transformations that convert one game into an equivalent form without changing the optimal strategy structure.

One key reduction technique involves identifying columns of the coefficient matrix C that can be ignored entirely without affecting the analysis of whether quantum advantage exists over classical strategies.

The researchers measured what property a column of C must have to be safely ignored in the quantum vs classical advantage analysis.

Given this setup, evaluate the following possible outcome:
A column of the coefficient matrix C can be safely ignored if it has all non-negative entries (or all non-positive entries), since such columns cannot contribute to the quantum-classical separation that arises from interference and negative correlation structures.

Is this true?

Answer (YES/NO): YES